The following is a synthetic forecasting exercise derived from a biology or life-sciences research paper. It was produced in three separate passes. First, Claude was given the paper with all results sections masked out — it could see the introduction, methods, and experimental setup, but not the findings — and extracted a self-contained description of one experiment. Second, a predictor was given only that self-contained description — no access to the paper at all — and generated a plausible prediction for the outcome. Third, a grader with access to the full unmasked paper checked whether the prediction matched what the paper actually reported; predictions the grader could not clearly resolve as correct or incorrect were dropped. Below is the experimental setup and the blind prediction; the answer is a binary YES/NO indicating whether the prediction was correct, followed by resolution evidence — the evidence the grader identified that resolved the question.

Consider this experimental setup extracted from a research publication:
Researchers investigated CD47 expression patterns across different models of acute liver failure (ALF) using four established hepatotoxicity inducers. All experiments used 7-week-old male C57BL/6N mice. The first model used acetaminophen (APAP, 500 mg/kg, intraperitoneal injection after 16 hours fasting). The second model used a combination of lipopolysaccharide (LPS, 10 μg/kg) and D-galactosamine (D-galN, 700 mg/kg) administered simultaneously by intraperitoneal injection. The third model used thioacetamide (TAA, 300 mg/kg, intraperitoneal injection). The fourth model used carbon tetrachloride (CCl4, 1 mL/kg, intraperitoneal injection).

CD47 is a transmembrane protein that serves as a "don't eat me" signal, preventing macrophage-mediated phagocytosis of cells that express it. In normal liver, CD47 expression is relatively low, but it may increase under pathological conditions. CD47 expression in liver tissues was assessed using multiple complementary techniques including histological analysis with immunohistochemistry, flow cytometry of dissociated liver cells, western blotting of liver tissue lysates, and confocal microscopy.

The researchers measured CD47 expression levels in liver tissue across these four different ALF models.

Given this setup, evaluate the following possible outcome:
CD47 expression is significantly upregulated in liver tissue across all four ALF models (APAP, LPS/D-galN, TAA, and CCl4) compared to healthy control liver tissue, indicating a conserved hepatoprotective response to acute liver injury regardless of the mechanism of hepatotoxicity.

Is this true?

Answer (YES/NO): YES